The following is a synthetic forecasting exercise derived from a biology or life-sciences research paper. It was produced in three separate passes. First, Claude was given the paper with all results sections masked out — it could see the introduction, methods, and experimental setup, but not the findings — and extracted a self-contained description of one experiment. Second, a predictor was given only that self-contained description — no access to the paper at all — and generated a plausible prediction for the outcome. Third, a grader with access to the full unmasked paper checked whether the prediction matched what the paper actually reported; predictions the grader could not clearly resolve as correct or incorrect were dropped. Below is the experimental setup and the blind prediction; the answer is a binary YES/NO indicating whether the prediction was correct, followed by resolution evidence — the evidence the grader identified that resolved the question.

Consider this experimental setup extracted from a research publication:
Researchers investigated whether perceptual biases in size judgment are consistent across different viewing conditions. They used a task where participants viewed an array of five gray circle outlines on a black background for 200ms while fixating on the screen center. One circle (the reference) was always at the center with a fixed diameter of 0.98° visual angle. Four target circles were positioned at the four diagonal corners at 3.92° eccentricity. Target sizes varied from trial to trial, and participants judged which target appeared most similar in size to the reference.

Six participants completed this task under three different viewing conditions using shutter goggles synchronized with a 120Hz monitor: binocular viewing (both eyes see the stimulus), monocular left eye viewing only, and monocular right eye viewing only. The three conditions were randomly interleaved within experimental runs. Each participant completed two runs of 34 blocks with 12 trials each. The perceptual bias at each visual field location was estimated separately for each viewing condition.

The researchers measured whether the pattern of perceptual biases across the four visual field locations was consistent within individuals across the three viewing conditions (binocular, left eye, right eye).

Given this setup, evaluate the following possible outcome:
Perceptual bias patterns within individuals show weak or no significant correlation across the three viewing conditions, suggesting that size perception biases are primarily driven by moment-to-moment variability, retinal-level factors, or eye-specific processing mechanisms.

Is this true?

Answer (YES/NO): NO